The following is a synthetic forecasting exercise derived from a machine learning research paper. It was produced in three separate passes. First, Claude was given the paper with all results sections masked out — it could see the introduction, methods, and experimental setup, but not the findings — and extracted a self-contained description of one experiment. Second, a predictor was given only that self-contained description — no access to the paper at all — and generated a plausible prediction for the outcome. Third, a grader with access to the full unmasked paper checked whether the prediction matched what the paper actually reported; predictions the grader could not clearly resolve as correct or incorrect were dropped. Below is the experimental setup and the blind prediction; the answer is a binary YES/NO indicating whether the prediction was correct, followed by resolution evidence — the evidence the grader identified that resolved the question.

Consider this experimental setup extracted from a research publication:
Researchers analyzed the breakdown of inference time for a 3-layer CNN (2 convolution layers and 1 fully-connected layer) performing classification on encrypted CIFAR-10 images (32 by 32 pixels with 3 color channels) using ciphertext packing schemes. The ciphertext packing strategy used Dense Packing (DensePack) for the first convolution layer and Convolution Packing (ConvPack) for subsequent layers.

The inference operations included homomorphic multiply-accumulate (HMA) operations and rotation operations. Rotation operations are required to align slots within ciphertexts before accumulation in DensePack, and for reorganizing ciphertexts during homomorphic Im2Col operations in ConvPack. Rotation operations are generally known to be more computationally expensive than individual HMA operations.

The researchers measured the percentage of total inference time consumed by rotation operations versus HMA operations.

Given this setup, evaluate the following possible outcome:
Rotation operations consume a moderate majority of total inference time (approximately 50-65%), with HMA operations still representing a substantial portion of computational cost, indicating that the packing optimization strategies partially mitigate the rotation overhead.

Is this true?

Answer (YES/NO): NO